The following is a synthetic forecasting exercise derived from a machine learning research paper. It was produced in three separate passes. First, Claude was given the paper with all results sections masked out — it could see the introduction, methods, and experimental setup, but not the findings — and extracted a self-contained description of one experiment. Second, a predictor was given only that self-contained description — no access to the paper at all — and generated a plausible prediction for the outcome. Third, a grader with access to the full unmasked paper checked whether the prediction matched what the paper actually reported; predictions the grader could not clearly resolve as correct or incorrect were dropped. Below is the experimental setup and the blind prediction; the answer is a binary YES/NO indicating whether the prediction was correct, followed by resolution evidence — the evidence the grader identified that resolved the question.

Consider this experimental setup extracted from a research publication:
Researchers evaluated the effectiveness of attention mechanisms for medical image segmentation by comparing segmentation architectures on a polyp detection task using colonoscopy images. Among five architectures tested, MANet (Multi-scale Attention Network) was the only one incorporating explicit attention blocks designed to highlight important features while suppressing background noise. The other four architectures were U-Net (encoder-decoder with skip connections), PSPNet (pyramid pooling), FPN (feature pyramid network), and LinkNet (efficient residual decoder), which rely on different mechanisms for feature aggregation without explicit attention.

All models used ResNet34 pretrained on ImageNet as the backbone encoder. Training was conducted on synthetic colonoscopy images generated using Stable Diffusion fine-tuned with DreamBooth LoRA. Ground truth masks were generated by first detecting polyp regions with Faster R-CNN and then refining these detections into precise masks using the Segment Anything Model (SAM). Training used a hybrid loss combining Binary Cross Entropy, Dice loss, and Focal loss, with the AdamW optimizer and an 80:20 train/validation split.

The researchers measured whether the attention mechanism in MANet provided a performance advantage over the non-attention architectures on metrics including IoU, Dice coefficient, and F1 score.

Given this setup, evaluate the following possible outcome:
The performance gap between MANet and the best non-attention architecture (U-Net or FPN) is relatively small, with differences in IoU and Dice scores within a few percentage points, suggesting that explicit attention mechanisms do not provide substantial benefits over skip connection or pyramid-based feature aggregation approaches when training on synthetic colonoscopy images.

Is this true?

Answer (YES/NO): YES